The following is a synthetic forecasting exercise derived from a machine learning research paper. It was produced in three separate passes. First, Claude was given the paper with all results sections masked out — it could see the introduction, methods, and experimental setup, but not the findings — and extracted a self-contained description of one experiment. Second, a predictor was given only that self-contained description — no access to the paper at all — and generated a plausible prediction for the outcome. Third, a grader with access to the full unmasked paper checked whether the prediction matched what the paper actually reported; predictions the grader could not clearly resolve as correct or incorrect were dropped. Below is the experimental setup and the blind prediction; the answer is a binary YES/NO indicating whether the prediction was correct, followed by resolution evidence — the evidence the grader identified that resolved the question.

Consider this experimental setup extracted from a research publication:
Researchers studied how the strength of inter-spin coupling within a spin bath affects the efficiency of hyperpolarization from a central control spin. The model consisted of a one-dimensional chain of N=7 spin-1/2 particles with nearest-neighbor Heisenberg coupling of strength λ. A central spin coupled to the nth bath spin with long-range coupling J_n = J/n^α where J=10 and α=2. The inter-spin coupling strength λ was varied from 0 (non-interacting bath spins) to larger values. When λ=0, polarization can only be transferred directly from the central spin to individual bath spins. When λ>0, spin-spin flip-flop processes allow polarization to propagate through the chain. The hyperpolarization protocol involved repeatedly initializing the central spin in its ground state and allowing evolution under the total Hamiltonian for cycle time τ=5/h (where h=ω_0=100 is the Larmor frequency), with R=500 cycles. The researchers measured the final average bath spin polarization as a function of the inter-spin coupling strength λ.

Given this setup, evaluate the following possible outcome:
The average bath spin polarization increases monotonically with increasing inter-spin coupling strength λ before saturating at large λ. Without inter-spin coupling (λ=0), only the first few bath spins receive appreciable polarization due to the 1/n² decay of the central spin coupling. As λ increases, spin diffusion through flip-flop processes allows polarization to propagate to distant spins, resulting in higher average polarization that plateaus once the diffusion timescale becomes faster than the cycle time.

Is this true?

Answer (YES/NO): NO